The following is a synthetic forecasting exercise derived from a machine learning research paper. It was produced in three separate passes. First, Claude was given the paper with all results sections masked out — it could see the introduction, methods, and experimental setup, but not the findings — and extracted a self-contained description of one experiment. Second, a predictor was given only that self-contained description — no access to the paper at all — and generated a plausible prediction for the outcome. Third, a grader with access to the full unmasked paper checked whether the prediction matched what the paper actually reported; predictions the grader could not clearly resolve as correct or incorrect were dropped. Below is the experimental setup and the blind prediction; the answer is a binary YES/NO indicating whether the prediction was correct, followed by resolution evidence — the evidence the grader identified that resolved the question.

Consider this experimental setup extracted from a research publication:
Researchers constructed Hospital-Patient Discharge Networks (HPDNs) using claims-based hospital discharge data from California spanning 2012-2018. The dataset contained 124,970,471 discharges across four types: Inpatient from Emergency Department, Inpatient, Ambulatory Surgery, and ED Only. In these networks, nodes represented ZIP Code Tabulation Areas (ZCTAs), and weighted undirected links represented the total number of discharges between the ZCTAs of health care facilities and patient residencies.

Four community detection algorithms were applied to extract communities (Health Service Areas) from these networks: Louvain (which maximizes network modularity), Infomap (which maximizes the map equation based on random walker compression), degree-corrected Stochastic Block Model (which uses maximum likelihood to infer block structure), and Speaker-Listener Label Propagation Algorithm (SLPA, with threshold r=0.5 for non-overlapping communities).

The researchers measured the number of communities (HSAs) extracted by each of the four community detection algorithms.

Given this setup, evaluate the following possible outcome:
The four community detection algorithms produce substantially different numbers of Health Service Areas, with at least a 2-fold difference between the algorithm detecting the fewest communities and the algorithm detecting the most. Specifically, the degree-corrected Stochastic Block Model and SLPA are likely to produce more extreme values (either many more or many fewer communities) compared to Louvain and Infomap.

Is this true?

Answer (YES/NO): NO